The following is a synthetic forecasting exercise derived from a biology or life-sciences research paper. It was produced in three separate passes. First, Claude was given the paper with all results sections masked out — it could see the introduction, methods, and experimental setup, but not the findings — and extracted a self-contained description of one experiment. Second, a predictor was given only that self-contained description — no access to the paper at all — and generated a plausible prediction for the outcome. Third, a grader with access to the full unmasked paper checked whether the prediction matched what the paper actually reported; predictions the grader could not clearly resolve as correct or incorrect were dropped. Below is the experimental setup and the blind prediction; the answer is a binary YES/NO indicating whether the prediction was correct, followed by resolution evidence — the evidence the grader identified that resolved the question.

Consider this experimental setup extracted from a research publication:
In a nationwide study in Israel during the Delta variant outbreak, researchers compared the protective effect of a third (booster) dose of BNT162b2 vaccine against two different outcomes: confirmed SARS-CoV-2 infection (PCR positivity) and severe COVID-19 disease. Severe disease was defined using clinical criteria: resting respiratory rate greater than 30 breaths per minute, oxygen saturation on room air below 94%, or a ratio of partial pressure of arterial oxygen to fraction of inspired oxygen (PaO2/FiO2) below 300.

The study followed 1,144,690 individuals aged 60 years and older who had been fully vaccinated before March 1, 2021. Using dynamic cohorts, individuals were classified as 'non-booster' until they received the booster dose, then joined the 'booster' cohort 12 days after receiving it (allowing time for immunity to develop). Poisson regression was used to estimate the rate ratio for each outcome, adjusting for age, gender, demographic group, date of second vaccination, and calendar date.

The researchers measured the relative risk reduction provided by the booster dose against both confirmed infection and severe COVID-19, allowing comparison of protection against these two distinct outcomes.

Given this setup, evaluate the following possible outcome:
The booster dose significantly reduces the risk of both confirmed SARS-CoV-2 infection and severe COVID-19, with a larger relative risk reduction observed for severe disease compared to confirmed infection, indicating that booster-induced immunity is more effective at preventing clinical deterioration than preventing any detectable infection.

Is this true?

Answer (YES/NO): YES